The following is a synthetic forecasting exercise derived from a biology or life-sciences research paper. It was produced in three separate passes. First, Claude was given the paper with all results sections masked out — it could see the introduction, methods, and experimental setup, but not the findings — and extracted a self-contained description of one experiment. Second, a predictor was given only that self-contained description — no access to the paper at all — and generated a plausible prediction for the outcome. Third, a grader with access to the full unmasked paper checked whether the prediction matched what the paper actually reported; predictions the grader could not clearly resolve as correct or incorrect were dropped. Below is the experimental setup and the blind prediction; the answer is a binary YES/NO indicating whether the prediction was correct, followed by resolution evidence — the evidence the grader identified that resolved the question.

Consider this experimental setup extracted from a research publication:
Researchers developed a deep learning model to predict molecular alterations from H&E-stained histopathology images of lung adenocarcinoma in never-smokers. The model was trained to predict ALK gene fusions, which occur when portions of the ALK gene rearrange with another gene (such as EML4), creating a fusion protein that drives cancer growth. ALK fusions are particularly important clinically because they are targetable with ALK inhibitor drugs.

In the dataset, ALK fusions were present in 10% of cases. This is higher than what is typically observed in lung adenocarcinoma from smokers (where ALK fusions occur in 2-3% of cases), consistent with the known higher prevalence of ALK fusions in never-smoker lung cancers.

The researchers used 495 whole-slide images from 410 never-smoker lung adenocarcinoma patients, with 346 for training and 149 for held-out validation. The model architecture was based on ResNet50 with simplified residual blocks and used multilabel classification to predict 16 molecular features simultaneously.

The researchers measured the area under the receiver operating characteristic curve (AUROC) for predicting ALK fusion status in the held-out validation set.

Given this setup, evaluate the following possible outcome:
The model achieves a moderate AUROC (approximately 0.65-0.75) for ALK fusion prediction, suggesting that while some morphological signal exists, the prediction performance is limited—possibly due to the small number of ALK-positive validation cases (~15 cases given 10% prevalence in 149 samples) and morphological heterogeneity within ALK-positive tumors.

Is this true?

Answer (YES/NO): NO